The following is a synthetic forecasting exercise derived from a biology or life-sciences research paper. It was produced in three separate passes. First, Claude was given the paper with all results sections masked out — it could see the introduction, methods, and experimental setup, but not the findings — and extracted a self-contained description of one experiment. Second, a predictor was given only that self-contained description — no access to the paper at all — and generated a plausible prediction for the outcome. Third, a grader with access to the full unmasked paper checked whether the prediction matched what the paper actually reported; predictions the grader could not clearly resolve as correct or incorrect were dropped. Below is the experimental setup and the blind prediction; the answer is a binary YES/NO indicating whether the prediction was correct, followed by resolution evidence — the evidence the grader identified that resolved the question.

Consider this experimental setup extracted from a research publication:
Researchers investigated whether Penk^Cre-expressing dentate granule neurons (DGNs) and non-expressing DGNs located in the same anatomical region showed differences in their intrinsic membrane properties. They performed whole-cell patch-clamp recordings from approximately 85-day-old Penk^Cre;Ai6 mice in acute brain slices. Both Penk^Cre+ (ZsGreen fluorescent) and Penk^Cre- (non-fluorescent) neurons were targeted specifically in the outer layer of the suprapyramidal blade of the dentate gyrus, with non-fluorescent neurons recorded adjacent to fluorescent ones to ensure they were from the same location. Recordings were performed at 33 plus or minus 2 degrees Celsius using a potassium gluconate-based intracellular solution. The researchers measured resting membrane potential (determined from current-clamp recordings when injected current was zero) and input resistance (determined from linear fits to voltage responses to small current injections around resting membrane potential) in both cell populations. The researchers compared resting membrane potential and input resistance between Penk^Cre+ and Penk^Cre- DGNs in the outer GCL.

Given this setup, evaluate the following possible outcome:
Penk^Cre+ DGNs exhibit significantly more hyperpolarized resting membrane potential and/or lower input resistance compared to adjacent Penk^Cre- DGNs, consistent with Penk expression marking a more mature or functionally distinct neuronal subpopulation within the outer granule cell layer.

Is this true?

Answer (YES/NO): NO